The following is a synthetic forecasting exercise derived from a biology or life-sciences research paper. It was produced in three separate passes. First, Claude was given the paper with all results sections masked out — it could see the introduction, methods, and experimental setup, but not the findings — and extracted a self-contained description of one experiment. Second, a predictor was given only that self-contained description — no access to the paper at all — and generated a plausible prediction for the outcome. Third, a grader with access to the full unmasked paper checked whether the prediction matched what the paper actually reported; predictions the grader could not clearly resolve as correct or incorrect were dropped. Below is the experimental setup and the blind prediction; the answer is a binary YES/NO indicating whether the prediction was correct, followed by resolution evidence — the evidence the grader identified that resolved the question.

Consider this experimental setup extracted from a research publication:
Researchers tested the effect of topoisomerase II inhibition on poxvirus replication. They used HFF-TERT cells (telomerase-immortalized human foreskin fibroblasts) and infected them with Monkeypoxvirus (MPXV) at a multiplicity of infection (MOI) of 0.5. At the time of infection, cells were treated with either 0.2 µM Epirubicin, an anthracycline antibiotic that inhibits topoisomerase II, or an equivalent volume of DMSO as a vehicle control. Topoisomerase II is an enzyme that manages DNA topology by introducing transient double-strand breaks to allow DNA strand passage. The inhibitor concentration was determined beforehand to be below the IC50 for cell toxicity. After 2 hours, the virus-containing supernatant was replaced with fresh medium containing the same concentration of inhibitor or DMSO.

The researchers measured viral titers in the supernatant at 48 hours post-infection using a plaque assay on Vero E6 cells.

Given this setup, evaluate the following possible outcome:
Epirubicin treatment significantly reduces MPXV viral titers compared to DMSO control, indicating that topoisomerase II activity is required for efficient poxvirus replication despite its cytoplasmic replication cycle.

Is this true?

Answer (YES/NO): YES